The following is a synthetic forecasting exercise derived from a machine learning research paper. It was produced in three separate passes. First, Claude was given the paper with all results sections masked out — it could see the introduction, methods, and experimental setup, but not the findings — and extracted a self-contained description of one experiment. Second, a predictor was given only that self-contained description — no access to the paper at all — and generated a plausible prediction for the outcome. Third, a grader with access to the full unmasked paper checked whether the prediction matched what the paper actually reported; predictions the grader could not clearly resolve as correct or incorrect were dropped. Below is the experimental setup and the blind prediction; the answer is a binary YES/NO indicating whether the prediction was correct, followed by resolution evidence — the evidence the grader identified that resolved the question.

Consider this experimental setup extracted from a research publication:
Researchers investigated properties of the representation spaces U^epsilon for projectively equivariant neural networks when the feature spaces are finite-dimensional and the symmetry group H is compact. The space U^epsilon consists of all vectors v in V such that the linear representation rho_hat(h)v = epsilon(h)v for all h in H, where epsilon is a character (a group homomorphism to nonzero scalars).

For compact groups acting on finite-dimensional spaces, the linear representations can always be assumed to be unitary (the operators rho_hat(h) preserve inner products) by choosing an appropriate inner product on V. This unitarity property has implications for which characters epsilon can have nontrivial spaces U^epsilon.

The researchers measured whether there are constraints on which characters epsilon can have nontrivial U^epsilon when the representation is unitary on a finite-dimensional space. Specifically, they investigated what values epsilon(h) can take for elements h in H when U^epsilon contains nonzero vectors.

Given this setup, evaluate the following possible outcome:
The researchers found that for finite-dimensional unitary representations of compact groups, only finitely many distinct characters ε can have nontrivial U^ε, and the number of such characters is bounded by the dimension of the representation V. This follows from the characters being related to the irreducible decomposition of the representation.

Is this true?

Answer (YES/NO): NO